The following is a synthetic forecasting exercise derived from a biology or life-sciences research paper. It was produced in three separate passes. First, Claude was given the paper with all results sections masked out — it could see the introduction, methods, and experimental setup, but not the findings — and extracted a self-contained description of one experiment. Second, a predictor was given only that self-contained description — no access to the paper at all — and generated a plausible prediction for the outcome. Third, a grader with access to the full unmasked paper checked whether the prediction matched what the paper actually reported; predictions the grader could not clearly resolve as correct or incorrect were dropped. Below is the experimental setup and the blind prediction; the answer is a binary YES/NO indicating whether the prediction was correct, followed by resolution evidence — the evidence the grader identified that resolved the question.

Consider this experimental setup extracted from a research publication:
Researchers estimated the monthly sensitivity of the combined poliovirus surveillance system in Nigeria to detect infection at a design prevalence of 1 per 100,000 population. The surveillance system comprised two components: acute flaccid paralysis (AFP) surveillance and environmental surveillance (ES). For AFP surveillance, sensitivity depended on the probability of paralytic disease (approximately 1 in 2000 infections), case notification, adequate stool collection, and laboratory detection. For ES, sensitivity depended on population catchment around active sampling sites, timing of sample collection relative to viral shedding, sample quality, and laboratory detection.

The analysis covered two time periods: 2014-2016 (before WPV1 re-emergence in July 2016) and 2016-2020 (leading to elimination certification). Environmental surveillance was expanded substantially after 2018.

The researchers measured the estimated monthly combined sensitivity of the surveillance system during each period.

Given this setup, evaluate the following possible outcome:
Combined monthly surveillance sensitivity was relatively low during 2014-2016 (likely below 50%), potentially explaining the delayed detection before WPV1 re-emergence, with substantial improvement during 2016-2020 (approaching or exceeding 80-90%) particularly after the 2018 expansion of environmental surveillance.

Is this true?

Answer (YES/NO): NO